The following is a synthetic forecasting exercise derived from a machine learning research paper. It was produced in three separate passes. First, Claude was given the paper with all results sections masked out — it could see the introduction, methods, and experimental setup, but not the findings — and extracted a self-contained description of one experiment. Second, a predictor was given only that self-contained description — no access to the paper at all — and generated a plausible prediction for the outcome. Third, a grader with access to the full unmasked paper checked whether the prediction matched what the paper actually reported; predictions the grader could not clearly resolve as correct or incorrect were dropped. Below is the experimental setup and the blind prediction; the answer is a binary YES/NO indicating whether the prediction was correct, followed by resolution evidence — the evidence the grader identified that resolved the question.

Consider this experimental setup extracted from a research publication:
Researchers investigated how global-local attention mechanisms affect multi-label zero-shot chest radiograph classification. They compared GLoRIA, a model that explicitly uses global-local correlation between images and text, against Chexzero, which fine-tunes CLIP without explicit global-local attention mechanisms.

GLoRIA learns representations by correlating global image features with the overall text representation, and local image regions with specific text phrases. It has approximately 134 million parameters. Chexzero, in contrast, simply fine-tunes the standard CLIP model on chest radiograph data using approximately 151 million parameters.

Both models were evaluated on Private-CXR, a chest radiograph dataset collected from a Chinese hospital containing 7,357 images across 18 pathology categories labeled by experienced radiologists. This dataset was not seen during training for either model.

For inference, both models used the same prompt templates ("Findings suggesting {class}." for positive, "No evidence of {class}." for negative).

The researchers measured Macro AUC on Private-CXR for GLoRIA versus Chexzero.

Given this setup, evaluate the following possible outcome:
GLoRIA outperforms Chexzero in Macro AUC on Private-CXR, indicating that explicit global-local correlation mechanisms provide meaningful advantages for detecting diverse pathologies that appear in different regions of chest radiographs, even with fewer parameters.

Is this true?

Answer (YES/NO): YES